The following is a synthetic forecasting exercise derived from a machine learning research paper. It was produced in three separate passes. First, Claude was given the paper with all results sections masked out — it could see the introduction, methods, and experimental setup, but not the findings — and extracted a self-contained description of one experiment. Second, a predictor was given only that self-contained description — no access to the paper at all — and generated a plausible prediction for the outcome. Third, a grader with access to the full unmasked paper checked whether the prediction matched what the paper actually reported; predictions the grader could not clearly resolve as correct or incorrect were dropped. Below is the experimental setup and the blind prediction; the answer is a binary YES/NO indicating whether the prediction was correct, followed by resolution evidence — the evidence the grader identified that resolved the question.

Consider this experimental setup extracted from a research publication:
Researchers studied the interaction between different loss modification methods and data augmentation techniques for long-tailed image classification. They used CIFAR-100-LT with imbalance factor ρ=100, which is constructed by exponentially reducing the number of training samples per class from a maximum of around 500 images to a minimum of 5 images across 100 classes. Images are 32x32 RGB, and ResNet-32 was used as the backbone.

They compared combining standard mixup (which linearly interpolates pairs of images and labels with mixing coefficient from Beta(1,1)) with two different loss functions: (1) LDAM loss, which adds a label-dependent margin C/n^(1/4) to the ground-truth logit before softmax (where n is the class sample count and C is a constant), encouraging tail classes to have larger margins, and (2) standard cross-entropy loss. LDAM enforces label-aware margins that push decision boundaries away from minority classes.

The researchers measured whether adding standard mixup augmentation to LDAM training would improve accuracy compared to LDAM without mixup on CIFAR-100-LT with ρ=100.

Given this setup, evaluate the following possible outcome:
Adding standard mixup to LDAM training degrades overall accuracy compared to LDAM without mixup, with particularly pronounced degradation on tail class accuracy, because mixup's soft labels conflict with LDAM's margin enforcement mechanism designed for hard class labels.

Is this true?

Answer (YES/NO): NO